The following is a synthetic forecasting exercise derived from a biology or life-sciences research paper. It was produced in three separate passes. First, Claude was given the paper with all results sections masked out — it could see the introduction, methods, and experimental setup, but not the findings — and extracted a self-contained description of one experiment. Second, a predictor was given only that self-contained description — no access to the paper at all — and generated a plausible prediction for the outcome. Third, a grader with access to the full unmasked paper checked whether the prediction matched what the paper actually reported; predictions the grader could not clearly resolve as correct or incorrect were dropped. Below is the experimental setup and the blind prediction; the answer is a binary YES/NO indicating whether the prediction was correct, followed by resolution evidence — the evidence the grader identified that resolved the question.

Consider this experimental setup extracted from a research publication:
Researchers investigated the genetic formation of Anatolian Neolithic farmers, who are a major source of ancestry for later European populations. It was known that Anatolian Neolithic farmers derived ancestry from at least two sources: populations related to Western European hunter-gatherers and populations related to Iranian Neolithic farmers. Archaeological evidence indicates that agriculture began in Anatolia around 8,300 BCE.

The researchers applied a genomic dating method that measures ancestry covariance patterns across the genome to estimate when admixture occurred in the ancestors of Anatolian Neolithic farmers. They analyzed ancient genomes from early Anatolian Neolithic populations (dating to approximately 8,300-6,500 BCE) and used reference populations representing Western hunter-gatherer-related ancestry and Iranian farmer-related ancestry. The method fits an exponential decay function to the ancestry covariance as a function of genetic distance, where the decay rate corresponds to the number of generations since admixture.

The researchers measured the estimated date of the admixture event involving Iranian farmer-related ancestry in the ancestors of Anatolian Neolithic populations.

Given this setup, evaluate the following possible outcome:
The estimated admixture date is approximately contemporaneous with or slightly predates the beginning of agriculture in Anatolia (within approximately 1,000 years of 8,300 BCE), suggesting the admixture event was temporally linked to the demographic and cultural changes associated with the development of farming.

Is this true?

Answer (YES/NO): NO